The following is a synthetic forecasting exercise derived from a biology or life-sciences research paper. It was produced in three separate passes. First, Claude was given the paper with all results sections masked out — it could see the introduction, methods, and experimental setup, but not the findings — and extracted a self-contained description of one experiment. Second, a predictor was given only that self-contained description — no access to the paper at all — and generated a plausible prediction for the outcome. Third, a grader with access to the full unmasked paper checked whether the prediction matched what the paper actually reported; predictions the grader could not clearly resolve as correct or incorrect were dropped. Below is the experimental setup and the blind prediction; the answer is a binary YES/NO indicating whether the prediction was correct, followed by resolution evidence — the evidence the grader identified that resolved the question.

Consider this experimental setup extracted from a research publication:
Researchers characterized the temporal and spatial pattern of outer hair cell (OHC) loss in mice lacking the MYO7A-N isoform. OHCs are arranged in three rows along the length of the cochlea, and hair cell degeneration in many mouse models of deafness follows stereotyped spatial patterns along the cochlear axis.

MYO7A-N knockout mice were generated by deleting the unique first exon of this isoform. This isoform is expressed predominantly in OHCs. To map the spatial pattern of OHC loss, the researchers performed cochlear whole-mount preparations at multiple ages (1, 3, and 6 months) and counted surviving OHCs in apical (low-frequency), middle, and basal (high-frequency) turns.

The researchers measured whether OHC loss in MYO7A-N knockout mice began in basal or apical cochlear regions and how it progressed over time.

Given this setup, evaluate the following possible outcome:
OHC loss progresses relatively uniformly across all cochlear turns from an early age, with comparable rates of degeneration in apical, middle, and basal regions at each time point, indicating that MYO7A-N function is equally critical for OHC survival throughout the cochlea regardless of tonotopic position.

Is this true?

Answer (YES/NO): NO